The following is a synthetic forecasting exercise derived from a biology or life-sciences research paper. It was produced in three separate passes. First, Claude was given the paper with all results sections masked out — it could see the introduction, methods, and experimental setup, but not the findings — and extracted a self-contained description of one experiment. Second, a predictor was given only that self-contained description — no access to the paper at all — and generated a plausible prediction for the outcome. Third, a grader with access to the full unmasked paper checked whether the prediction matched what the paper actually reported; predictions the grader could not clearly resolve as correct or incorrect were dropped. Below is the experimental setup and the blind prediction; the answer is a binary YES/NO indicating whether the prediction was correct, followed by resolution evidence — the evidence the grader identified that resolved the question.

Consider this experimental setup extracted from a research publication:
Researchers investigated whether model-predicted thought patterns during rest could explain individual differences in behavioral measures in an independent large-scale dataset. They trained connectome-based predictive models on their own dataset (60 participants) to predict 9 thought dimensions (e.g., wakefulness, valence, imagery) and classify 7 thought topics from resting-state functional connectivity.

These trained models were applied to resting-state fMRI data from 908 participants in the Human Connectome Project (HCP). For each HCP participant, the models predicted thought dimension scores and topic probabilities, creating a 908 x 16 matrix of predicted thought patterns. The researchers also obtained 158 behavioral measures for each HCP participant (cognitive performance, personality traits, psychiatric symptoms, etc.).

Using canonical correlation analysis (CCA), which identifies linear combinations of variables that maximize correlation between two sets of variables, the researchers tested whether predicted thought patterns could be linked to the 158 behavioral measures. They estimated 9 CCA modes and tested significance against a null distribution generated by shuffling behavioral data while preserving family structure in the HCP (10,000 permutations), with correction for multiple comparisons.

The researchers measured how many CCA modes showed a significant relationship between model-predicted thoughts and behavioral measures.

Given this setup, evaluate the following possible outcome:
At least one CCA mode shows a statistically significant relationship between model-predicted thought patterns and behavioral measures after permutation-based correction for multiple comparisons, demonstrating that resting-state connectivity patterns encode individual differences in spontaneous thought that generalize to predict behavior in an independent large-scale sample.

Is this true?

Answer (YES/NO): YES